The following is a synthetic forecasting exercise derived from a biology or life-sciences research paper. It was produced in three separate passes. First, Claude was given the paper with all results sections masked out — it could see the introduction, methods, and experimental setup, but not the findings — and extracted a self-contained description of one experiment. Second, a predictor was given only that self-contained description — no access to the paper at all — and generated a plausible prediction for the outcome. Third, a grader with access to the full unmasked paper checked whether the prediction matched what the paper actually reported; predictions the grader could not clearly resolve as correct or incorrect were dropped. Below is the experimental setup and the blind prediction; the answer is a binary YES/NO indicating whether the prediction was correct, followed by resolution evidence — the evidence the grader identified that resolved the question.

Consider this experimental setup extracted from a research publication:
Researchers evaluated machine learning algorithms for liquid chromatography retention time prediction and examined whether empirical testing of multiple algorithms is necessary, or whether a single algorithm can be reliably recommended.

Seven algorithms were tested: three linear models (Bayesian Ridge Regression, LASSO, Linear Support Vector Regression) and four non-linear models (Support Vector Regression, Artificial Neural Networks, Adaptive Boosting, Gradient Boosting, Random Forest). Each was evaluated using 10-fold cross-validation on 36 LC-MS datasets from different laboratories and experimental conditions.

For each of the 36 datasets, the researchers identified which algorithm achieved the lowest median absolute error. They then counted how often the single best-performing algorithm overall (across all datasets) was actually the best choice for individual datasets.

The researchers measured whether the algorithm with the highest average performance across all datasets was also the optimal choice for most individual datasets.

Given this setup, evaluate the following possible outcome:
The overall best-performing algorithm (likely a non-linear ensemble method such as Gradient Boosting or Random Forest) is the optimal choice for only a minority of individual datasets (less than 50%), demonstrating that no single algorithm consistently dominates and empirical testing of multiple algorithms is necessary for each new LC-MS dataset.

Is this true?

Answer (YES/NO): YES